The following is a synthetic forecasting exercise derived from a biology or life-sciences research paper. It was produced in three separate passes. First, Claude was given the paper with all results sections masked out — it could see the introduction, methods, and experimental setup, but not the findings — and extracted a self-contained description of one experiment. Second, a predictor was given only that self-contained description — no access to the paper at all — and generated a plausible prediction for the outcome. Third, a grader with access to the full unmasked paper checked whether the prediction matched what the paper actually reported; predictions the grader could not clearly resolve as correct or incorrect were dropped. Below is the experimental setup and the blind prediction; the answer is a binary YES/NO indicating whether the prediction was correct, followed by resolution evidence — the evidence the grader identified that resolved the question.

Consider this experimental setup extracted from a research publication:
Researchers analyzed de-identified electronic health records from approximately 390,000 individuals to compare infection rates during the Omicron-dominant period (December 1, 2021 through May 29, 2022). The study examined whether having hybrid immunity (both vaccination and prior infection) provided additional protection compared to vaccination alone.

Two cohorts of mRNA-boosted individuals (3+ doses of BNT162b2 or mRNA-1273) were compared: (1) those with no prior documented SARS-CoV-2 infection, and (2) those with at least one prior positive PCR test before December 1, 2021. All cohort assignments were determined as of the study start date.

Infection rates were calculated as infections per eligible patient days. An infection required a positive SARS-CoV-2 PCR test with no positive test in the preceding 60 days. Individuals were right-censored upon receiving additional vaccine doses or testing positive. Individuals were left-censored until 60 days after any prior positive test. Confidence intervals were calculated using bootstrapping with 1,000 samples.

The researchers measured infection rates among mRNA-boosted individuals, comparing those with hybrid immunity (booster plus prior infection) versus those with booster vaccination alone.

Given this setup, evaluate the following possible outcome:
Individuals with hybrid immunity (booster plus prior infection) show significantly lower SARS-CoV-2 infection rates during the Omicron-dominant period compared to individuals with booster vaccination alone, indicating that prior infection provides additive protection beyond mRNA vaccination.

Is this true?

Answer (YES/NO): YES